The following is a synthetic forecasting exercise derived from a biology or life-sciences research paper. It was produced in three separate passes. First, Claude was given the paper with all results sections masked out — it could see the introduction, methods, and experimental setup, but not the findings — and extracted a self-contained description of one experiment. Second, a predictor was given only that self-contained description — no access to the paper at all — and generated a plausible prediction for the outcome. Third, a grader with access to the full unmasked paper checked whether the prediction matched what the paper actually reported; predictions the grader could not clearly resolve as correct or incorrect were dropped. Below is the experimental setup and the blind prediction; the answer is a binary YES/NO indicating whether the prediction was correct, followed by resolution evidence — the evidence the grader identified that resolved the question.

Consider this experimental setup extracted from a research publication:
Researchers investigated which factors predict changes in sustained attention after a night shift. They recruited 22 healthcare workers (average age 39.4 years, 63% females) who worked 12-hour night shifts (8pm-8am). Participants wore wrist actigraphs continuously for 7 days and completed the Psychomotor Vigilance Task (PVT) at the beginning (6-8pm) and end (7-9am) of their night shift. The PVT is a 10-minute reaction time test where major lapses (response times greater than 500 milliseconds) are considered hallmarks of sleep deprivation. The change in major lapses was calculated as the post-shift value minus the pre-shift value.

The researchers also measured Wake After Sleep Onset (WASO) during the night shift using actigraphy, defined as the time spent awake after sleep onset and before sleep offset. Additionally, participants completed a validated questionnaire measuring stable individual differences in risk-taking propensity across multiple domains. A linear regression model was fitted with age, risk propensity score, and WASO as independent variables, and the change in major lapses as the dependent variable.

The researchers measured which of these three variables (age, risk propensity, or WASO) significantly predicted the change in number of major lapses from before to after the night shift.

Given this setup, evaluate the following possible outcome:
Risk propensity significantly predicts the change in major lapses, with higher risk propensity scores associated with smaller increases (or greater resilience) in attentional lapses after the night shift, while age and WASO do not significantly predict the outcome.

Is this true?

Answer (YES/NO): NO